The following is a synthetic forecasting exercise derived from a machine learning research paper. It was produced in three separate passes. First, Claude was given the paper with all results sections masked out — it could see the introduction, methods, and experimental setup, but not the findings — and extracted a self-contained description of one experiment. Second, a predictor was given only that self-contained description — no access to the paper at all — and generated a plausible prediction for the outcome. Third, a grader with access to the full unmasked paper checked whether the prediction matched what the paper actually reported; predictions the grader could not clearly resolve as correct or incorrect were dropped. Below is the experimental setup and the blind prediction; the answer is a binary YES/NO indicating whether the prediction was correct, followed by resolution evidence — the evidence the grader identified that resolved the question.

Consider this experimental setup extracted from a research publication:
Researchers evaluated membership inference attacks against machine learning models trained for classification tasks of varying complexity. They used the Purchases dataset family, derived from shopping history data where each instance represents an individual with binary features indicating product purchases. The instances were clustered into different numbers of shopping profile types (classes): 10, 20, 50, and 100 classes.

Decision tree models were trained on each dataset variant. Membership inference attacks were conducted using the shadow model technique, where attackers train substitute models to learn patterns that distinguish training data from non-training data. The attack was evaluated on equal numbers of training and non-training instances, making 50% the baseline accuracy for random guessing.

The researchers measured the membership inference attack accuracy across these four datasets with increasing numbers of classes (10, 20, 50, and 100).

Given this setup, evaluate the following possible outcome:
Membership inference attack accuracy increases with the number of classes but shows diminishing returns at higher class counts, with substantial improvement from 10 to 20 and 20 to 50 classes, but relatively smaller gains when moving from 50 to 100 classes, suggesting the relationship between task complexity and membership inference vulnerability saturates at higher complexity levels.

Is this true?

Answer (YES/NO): YES